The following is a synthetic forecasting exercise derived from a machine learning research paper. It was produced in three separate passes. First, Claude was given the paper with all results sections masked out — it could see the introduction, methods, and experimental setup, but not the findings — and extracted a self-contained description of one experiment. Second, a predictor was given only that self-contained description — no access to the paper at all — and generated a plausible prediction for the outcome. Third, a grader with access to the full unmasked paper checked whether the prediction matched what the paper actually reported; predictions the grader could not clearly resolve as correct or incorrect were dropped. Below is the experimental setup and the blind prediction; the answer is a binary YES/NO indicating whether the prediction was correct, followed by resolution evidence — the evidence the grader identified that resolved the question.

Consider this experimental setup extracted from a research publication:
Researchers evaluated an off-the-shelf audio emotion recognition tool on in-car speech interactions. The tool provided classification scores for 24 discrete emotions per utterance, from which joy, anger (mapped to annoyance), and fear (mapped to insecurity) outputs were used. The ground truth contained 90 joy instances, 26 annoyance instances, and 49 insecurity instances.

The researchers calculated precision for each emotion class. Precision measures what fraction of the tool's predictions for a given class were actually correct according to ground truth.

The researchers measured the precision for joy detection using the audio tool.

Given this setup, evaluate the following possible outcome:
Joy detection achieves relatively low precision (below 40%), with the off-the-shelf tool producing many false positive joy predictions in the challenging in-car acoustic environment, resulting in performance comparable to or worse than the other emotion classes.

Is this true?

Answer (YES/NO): NO